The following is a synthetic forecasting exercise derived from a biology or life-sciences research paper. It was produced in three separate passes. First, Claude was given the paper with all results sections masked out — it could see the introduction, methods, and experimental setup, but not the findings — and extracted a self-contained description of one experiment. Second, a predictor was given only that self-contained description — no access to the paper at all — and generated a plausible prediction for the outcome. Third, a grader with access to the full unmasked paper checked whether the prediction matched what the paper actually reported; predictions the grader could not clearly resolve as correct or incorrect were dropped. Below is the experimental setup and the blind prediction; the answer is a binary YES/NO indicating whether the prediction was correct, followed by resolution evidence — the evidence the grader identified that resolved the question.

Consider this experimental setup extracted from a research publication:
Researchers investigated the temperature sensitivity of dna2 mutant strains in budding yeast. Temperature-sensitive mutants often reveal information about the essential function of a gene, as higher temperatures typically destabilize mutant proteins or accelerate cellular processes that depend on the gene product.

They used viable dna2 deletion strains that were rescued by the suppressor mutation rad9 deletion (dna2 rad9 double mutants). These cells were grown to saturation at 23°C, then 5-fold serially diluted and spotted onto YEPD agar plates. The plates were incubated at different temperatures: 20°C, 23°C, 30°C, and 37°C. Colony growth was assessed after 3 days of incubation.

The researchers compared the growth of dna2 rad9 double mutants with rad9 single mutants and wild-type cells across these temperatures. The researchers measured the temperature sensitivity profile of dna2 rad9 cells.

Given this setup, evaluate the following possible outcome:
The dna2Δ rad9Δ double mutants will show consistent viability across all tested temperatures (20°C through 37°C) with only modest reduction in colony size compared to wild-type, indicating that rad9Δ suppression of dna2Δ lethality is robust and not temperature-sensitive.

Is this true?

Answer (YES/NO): NO